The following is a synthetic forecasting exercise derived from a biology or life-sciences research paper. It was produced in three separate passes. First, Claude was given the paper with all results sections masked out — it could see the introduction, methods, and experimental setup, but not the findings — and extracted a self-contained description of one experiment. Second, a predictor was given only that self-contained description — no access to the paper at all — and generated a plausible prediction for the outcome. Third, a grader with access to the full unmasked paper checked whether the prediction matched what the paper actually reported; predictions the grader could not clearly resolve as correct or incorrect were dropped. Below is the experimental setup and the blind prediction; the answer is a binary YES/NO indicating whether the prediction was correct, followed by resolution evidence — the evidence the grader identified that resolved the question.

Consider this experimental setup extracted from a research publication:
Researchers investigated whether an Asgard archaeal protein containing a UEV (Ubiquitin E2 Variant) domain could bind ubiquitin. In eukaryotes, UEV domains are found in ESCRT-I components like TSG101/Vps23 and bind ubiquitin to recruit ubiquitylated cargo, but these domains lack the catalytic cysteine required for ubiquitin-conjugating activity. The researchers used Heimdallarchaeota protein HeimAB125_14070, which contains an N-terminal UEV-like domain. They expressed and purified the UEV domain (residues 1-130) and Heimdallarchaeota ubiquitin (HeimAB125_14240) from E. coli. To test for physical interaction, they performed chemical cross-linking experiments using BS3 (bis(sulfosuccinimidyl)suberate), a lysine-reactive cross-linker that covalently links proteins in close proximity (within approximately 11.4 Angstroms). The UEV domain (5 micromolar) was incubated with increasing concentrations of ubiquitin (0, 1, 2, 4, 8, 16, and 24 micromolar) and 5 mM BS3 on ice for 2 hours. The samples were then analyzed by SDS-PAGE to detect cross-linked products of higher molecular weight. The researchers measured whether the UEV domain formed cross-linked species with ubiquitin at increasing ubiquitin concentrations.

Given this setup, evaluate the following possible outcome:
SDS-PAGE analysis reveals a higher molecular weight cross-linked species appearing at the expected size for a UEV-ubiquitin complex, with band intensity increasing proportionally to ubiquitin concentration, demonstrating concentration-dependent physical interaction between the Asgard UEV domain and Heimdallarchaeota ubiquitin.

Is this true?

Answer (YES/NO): YES